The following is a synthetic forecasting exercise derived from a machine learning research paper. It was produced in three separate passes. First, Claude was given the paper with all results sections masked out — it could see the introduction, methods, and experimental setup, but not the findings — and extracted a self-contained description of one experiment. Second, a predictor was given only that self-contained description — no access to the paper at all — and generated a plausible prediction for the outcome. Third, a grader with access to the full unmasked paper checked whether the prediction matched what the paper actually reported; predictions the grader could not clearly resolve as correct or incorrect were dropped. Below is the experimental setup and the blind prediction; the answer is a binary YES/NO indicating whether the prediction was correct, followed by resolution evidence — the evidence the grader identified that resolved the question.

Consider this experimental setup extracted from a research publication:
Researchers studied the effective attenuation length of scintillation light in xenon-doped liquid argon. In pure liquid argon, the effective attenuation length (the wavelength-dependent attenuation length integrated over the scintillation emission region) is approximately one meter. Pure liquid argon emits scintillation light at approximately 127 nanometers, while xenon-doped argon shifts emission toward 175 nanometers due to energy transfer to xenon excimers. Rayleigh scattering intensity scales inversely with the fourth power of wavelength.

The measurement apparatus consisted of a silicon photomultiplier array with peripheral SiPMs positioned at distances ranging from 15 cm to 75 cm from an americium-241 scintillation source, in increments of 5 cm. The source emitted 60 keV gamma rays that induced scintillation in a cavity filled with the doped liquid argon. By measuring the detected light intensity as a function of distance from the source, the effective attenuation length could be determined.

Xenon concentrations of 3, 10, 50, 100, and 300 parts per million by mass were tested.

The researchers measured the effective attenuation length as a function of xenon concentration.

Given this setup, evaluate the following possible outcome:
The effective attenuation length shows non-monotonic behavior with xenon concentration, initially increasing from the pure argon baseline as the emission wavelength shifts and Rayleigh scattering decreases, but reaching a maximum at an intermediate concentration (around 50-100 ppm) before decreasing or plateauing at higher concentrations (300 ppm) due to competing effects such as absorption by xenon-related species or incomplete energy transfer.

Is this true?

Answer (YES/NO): NO